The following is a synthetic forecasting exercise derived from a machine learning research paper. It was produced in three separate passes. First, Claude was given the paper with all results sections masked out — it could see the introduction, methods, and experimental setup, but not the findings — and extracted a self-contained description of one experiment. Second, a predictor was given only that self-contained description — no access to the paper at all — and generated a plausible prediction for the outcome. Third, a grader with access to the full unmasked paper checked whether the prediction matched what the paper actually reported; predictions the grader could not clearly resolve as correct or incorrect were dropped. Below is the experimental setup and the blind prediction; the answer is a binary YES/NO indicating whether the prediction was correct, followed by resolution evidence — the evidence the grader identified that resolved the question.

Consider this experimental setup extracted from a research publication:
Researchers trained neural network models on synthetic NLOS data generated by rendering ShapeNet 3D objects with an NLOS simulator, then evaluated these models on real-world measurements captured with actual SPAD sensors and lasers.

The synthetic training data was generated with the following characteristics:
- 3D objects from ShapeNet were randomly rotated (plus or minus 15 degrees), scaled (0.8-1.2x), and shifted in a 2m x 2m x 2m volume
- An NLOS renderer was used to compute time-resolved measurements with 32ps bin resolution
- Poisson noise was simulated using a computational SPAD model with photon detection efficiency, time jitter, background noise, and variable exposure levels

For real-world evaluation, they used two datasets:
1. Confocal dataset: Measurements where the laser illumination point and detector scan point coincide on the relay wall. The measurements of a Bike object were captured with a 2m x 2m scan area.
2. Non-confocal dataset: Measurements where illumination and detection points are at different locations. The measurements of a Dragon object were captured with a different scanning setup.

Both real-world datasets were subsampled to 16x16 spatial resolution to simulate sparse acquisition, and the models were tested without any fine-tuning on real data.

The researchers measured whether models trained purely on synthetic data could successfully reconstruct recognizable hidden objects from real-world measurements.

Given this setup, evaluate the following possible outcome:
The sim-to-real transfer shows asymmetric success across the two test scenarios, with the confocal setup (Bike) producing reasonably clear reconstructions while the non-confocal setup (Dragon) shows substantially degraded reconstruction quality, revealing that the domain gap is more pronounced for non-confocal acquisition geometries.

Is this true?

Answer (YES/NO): NO